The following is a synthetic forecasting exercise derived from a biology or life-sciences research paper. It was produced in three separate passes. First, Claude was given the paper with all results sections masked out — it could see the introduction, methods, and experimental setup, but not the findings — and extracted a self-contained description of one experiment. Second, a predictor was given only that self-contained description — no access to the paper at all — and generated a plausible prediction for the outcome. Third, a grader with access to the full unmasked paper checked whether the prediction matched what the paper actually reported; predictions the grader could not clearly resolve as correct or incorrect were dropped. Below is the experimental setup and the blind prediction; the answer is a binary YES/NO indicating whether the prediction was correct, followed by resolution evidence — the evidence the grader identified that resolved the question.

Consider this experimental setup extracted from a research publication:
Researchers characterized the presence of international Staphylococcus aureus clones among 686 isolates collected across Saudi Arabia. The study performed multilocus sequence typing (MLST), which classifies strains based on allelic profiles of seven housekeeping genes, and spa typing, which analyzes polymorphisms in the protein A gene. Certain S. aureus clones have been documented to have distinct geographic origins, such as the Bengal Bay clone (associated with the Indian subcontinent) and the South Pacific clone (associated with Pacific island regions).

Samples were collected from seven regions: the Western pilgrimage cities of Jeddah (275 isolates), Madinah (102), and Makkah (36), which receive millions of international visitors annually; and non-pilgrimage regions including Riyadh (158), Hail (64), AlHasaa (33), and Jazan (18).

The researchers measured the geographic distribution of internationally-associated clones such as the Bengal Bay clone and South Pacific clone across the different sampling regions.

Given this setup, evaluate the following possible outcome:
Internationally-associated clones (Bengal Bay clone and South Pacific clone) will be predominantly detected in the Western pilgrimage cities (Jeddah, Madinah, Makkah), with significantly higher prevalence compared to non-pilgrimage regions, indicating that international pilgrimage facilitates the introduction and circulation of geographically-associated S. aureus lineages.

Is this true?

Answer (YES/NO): NO